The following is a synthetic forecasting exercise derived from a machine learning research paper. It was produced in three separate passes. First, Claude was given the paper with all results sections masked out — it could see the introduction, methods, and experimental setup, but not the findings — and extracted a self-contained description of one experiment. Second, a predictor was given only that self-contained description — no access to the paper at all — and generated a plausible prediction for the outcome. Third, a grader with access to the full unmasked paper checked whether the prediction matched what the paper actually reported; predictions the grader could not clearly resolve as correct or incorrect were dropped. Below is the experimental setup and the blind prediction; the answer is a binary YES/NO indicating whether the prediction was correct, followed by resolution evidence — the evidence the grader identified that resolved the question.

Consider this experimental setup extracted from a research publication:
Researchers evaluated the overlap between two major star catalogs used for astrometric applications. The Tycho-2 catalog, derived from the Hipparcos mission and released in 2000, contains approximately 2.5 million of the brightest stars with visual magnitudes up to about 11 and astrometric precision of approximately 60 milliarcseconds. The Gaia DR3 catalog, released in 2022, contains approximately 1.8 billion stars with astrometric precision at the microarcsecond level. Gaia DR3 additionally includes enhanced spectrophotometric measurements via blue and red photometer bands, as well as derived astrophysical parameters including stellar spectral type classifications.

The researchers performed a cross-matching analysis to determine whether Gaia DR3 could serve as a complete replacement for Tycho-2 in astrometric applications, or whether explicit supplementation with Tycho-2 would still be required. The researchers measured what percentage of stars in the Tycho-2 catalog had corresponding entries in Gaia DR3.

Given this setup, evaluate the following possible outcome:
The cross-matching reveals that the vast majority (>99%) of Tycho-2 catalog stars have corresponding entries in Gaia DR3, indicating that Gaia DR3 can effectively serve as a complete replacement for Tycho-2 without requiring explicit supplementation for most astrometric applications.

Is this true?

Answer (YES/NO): NO